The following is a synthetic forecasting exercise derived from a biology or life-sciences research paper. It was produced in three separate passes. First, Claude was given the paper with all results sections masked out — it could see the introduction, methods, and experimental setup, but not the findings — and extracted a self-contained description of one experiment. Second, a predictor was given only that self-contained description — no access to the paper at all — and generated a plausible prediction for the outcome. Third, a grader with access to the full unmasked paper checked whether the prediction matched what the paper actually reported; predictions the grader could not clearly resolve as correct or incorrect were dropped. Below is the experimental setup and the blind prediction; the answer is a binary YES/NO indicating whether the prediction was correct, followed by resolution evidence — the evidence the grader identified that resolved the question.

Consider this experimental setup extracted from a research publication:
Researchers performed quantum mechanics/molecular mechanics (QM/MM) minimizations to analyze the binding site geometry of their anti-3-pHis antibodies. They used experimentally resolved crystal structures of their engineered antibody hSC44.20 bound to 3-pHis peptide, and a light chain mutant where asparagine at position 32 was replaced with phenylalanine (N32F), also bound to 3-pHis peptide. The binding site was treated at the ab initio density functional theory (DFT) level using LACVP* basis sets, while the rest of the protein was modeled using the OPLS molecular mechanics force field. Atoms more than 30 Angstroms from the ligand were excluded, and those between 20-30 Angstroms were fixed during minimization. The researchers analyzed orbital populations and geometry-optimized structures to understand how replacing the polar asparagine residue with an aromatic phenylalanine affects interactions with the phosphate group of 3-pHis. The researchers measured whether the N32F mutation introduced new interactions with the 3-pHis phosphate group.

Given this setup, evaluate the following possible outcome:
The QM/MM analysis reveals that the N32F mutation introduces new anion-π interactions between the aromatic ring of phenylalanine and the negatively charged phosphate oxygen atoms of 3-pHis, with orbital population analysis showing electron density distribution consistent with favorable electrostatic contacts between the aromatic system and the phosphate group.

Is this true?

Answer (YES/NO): NO